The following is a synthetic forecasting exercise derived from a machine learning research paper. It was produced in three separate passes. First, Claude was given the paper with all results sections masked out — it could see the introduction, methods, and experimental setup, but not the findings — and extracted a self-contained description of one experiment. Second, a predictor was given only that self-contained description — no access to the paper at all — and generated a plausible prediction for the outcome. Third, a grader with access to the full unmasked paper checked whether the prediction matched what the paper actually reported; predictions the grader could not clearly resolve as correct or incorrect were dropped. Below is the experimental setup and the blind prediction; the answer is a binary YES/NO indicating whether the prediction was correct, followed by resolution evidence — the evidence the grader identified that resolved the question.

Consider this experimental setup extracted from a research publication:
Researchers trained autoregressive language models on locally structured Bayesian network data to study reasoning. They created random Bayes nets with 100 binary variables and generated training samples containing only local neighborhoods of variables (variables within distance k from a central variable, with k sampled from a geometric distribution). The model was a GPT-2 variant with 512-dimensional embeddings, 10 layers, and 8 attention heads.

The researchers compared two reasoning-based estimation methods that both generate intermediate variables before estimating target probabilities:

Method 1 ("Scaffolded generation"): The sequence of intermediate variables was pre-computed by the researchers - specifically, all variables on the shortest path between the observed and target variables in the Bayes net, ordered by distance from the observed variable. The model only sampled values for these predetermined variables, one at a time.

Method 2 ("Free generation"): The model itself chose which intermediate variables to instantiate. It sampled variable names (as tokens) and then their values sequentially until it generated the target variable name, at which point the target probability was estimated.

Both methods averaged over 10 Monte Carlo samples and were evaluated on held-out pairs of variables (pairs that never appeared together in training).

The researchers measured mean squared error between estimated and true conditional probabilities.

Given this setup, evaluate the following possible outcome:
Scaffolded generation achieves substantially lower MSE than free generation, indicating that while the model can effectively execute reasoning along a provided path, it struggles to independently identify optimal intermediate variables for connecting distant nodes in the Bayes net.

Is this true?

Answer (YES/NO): NO